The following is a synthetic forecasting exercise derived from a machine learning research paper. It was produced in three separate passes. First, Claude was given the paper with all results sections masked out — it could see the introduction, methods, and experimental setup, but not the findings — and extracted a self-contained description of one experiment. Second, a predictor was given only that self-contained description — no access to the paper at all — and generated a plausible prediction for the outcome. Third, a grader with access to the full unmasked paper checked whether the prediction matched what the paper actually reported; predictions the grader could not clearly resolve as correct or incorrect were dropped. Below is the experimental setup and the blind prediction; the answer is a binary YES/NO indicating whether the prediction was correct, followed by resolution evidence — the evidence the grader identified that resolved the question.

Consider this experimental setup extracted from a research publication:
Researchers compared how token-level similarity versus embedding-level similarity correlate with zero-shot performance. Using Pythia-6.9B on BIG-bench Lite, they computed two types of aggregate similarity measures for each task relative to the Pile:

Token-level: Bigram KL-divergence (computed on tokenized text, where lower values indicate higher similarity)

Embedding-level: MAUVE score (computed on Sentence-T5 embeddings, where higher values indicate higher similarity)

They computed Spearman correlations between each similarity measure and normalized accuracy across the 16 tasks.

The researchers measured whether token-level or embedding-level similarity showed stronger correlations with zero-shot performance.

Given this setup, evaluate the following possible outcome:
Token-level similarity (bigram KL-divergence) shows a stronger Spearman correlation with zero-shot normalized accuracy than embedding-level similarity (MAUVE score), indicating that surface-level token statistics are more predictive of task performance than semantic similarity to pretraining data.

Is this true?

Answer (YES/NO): NO